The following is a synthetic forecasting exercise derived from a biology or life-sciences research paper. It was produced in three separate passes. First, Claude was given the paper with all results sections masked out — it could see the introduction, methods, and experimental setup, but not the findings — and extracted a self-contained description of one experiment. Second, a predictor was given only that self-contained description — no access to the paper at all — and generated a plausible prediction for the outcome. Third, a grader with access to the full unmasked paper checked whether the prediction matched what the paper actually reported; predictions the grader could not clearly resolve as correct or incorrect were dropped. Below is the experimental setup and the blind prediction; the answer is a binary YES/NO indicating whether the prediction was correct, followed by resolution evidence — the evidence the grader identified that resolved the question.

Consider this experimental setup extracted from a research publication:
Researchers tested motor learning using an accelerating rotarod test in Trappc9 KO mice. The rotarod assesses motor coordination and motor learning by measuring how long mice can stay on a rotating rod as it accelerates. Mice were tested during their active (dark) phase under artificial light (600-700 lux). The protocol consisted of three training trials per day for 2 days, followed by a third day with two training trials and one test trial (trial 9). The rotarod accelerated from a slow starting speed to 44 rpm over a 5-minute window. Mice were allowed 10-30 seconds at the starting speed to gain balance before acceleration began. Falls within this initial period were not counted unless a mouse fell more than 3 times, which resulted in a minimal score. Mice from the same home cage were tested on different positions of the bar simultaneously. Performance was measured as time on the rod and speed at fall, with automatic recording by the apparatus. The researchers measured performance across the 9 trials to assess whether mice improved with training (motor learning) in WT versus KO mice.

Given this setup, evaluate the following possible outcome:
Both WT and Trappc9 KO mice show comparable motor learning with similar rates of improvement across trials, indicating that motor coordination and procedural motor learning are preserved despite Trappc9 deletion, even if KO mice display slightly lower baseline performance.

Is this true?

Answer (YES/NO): NO